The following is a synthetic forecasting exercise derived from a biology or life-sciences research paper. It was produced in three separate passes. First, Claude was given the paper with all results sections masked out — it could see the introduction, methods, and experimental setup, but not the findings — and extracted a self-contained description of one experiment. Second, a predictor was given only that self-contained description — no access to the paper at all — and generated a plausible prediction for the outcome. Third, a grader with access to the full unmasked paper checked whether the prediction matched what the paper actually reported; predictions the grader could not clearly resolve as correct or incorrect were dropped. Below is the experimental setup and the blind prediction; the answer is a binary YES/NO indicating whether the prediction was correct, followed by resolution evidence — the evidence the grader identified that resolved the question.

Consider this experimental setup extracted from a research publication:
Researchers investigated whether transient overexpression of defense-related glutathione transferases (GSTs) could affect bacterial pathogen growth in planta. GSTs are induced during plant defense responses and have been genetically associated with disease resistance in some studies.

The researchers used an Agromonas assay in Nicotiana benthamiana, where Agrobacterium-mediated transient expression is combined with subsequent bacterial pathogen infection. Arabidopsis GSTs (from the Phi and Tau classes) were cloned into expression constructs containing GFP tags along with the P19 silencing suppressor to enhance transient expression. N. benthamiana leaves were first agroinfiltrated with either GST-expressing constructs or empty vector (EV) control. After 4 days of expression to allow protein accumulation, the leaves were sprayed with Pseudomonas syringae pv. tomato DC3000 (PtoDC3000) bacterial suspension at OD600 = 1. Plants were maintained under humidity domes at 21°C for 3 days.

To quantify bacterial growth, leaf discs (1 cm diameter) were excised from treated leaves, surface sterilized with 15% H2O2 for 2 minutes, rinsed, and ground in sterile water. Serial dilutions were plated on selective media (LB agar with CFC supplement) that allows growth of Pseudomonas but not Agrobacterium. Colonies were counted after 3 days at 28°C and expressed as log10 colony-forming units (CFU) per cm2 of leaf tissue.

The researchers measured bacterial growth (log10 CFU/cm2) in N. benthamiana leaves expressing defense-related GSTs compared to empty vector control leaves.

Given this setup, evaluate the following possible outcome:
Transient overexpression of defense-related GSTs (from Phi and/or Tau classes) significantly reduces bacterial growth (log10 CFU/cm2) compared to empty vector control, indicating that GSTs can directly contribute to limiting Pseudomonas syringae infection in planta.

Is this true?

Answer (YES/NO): NO